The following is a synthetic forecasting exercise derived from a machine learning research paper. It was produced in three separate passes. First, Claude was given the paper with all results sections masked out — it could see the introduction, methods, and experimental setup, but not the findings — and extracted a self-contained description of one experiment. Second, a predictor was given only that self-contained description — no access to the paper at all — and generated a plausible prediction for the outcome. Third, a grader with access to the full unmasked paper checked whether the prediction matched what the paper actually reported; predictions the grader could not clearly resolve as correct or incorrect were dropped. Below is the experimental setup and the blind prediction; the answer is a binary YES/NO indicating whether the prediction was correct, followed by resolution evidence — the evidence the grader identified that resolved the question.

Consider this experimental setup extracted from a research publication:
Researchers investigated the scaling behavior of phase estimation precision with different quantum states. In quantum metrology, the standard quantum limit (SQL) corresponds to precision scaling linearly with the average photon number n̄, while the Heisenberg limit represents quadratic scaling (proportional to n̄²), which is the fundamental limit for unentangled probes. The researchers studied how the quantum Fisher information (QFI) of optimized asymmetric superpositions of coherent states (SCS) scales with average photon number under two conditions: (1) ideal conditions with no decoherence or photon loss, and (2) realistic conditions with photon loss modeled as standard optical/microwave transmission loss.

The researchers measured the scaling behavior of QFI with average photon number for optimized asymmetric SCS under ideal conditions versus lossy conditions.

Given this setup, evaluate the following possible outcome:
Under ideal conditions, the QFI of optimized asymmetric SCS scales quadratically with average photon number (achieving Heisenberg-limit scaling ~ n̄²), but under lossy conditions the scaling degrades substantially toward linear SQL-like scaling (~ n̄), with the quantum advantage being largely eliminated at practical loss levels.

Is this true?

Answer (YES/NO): NO